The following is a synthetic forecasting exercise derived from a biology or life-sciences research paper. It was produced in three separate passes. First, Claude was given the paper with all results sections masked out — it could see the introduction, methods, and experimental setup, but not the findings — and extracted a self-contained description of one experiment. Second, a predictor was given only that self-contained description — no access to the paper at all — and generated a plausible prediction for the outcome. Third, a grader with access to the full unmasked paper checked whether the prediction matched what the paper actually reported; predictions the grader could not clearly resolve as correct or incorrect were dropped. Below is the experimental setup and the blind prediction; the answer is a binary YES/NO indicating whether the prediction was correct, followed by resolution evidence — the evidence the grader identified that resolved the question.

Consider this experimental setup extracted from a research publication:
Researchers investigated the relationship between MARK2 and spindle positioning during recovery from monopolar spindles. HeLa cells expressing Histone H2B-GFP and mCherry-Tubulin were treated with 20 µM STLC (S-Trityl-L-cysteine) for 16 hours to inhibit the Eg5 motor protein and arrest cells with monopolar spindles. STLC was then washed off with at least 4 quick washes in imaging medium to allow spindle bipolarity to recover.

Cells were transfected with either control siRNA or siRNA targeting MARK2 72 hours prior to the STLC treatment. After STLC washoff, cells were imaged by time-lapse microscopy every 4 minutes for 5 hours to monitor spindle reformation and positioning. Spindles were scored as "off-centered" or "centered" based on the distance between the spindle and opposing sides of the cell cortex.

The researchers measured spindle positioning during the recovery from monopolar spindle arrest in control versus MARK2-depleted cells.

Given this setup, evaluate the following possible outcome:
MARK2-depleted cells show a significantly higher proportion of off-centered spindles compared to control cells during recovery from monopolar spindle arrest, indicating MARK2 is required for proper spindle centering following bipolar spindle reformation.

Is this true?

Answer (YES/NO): YES